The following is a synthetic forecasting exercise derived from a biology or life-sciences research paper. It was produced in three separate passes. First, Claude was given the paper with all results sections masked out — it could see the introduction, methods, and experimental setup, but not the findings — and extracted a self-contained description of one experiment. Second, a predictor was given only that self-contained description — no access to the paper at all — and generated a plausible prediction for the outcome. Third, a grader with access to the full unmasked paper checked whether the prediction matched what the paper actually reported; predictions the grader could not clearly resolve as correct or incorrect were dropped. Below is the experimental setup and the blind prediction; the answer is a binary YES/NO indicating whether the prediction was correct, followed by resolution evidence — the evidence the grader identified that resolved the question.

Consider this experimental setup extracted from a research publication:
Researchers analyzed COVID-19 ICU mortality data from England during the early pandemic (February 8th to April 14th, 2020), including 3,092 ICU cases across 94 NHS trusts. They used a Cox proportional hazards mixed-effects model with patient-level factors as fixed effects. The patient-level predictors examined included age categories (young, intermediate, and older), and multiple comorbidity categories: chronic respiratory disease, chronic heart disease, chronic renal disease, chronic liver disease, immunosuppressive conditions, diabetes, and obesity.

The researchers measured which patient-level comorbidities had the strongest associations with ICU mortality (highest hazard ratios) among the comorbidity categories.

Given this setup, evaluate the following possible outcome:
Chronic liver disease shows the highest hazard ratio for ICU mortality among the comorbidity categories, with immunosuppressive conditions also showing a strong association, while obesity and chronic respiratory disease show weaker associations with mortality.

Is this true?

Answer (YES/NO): NO